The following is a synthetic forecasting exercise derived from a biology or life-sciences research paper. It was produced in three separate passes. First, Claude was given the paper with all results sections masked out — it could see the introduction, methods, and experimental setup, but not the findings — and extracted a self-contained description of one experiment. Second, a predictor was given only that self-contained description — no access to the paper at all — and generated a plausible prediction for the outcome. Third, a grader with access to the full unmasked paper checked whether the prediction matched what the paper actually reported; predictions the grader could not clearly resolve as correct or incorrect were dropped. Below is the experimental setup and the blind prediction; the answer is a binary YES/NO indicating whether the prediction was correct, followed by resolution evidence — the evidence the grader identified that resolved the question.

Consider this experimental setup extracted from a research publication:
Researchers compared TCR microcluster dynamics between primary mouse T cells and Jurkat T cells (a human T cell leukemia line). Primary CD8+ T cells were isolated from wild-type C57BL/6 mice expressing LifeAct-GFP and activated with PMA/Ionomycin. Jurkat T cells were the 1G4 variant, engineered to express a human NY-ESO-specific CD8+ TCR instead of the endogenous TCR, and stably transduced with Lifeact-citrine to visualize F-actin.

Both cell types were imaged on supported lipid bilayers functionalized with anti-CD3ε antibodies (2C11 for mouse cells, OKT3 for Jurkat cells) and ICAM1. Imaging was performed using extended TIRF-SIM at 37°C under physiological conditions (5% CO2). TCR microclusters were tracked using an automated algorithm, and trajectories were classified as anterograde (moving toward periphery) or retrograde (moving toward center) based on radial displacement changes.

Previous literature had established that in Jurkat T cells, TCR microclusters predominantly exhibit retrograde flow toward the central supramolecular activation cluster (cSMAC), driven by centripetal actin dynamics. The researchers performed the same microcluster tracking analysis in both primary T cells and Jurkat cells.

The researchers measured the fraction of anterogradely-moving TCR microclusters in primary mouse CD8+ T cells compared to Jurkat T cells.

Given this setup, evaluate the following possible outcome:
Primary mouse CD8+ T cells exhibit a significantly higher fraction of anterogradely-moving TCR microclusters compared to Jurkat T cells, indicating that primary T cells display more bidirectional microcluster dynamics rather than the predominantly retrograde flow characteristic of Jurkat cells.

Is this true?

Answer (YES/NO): YES